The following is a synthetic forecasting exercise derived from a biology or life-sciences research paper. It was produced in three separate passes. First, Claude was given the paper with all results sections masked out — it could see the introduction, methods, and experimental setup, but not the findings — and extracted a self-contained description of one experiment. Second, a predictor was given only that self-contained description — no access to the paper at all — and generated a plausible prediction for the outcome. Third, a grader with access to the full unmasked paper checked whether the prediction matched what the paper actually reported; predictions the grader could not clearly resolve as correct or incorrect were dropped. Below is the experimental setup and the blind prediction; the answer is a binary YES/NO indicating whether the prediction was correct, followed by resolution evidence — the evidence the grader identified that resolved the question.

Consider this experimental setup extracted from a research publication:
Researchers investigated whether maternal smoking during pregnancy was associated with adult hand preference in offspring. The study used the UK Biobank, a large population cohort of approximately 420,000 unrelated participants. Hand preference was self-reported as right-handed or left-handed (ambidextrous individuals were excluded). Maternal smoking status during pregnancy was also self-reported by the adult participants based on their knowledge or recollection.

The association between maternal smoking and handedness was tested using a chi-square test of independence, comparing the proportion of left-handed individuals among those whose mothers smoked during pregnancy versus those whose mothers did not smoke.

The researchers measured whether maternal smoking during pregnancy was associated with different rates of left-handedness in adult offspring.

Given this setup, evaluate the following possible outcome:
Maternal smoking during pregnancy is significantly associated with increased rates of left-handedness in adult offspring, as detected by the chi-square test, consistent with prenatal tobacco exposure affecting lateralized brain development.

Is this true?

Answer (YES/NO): NO